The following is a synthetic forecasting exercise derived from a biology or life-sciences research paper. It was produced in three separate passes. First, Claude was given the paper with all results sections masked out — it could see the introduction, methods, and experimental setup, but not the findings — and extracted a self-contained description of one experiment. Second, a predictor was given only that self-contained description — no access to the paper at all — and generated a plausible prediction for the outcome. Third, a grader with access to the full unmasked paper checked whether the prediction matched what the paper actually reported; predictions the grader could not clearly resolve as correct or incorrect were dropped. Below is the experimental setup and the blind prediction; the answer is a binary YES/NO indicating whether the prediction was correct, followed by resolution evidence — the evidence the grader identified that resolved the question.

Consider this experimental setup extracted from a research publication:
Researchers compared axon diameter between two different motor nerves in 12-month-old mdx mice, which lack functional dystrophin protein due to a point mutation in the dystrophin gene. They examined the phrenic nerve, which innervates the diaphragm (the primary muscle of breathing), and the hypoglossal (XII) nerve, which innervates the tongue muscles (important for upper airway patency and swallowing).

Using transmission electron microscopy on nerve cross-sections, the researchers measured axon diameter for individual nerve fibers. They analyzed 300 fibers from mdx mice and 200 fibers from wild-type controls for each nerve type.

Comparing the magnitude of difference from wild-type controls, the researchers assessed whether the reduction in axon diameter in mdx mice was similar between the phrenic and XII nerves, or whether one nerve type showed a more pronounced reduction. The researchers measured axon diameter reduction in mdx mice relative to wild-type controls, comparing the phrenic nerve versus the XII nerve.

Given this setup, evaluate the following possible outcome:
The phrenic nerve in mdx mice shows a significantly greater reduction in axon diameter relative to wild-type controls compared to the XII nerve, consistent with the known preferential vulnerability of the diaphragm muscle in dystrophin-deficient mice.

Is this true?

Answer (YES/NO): NO